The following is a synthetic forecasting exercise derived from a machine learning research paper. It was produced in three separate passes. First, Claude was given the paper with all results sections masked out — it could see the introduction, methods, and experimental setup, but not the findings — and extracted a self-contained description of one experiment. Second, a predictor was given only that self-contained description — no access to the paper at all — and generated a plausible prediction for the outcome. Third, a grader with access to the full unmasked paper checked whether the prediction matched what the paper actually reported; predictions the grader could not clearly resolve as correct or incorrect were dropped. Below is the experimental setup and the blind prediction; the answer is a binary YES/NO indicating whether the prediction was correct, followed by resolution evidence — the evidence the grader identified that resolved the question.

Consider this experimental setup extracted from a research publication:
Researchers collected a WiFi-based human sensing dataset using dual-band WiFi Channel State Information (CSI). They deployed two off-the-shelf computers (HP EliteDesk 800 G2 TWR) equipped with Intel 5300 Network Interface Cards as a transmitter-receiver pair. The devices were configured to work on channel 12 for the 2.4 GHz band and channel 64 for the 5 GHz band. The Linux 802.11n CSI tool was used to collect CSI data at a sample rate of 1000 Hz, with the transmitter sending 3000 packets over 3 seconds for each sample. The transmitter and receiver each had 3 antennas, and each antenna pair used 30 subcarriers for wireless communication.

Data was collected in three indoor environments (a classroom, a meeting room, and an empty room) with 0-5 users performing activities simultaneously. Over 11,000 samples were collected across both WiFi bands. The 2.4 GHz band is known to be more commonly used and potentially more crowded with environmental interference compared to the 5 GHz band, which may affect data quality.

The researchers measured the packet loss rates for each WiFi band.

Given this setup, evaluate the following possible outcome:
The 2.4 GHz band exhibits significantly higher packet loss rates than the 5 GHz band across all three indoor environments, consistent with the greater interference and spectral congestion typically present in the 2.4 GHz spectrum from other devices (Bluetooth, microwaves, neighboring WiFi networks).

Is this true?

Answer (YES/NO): YES